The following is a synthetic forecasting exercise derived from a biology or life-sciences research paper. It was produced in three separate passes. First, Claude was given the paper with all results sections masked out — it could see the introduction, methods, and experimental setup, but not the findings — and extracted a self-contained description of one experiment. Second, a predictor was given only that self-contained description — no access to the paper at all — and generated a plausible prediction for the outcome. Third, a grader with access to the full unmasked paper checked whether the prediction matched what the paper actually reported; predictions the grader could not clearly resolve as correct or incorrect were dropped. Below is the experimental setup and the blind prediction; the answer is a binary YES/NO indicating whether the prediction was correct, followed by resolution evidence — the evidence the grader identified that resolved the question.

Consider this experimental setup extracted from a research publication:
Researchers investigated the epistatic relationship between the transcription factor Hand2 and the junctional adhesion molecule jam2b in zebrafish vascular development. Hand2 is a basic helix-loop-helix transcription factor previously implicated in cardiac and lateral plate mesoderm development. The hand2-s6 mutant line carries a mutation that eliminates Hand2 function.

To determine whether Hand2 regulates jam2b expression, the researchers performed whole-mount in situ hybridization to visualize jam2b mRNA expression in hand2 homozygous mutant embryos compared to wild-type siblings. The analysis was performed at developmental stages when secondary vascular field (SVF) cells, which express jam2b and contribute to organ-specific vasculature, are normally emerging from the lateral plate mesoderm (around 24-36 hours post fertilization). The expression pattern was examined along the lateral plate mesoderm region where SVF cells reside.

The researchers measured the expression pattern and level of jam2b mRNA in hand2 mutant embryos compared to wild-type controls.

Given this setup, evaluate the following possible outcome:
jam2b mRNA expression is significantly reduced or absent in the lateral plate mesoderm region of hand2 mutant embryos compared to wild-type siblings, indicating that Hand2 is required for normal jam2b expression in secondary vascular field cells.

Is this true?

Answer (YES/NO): YES